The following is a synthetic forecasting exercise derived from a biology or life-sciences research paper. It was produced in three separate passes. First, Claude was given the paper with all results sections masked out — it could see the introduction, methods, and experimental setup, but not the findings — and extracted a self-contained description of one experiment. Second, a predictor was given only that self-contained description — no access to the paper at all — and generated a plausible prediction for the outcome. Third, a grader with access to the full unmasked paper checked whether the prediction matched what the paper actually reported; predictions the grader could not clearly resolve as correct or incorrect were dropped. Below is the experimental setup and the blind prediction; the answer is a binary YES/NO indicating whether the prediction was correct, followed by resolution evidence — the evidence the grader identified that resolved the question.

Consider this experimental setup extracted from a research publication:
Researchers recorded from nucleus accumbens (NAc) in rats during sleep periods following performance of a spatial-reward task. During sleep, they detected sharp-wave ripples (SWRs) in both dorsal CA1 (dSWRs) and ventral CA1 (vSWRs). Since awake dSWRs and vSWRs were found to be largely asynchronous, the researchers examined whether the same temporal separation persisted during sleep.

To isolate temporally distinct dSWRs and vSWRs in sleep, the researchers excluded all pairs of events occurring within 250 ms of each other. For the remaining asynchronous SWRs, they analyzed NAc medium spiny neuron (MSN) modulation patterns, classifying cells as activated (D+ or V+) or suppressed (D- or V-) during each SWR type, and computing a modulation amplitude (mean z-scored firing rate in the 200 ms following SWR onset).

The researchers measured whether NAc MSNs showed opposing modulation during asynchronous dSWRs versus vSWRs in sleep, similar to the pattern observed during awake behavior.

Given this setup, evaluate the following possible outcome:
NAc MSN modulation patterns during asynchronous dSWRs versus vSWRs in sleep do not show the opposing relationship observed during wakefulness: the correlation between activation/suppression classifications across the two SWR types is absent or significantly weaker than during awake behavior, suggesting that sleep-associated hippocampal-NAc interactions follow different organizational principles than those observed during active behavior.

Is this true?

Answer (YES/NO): NO